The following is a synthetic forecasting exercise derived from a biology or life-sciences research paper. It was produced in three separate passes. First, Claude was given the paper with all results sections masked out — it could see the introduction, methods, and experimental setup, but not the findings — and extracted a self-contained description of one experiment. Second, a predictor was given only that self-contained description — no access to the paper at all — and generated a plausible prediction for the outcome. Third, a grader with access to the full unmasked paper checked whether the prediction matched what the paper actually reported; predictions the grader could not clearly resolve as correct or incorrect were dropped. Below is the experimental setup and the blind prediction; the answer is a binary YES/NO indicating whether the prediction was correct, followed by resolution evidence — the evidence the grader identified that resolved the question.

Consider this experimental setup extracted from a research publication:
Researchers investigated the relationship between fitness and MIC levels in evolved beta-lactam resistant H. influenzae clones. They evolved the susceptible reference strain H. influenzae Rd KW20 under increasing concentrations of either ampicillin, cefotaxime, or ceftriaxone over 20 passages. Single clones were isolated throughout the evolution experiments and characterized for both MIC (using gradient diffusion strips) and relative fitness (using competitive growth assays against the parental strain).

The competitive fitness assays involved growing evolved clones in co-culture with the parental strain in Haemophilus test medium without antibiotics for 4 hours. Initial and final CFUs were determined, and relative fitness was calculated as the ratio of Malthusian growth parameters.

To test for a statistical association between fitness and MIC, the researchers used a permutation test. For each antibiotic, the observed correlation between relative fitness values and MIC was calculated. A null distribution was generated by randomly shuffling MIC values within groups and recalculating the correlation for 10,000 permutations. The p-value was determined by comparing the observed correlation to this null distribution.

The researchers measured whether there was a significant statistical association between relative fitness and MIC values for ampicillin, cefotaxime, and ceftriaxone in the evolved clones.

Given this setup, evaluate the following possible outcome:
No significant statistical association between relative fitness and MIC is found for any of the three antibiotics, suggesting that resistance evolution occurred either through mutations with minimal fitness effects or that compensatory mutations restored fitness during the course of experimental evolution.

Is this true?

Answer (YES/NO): NO